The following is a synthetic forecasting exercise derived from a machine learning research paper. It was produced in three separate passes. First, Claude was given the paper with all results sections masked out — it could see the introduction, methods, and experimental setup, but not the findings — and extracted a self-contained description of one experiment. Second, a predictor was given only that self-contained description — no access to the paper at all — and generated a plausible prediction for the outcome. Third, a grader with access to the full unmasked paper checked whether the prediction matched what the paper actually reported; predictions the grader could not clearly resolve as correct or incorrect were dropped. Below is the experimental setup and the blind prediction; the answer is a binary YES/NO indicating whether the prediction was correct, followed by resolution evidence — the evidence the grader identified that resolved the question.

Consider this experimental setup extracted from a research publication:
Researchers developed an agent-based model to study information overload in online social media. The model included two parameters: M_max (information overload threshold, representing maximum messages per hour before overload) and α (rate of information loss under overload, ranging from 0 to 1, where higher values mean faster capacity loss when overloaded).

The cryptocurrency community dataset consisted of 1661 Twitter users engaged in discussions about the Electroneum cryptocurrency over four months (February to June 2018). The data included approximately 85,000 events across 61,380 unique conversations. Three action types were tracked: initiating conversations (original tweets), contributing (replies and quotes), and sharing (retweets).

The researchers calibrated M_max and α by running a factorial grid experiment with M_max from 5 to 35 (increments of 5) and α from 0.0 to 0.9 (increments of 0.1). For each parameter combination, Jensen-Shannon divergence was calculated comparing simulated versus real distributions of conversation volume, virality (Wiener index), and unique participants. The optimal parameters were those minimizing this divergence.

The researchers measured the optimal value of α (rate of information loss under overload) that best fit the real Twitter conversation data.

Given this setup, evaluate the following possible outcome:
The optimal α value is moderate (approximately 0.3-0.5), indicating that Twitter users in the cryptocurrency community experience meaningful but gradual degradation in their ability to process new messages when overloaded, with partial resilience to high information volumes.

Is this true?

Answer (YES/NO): NO